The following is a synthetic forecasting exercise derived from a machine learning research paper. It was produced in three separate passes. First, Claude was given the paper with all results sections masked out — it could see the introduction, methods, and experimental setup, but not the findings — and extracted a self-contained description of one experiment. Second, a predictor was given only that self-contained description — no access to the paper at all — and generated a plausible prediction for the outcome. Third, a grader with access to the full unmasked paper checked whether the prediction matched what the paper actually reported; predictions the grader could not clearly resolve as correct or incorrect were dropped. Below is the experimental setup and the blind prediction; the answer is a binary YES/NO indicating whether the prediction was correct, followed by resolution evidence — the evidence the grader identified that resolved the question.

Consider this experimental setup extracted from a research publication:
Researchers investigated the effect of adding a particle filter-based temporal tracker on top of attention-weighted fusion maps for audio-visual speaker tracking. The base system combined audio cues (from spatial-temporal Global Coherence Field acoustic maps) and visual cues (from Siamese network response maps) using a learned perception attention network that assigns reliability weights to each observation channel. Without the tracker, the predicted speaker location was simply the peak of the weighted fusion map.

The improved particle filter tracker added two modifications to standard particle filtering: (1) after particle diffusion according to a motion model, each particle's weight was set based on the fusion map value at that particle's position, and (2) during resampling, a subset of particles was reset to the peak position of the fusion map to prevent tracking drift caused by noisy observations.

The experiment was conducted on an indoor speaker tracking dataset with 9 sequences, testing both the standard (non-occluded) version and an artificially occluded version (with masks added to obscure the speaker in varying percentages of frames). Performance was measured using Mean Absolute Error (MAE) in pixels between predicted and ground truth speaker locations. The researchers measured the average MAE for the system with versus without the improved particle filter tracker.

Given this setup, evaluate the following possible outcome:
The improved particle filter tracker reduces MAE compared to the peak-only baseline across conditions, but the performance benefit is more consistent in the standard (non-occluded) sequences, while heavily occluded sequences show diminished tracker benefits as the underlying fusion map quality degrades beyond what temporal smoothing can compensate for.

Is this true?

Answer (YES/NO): YES